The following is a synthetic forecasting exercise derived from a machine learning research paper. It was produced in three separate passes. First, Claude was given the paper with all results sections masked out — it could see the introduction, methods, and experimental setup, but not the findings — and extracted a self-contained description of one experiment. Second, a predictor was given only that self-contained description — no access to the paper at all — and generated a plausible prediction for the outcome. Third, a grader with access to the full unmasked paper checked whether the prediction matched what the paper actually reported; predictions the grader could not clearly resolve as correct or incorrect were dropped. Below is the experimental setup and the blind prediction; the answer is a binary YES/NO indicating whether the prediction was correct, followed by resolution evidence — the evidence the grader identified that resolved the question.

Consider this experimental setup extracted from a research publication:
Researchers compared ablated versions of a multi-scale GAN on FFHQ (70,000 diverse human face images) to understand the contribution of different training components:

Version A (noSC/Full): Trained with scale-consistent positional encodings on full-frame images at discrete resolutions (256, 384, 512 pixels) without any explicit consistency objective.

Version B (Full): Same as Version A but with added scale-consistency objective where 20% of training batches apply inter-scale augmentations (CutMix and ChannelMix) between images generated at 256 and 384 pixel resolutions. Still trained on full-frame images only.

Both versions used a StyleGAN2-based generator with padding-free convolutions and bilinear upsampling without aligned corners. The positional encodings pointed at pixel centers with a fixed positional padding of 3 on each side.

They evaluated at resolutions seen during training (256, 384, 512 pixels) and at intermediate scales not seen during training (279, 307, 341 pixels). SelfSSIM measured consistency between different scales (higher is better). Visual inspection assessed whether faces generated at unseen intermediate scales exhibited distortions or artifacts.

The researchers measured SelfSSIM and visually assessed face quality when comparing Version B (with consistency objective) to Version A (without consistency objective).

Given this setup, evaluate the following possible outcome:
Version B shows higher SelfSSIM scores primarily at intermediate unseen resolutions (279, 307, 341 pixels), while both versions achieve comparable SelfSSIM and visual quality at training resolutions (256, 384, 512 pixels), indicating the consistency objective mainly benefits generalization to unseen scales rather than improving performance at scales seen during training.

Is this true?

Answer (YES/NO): NO